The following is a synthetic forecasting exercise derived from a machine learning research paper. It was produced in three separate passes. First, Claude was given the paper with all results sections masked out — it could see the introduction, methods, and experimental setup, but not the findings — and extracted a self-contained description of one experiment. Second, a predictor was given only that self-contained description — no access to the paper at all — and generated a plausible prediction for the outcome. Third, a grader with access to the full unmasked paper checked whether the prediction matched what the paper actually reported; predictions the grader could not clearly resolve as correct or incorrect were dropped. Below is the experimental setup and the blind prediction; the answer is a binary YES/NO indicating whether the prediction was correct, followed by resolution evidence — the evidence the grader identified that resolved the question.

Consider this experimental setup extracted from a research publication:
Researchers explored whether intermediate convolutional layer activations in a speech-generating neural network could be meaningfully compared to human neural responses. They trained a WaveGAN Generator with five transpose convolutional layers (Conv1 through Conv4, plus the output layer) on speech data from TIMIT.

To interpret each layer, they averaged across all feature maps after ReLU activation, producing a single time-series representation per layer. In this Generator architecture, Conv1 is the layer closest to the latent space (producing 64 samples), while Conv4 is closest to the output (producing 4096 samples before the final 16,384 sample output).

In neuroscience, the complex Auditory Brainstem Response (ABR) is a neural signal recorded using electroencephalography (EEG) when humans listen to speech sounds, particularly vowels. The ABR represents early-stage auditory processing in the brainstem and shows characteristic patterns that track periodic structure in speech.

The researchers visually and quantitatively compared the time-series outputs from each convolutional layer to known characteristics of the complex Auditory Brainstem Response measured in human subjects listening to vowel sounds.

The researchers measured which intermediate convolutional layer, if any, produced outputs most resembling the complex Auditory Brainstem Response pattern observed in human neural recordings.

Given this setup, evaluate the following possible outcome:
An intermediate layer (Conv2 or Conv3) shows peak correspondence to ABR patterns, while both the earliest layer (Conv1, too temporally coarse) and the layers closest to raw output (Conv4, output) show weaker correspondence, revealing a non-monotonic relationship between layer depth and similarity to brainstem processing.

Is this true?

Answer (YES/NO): NO